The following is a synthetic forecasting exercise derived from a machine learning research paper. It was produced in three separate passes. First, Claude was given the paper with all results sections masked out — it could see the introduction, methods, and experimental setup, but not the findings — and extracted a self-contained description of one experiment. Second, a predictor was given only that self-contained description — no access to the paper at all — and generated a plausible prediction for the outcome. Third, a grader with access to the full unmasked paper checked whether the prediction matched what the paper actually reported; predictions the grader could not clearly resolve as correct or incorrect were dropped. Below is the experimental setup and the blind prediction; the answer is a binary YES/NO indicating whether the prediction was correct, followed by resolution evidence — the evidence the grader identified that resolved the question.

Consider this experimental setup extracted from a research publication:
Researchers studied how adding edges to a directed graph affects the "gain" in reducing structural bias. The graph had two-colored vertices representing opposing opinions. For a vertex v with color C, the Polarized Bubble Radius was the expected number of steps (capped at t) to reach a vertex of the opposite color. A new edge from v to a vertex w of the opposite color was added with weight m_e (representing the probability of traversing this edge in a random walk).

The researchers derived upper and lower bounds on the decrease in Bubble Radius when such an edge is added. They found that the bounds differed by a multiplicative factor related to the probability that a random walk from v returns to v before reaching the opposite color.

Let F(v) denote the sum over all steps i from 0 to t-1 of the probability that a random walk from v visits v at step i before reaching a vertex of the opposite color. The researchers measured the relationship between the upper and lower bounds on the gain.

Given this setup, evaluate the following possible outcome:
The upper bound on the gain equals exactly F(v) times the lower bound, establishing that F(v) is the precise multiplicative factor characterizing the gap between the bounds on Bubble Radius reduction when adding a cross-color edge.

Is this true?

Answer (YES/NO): YES